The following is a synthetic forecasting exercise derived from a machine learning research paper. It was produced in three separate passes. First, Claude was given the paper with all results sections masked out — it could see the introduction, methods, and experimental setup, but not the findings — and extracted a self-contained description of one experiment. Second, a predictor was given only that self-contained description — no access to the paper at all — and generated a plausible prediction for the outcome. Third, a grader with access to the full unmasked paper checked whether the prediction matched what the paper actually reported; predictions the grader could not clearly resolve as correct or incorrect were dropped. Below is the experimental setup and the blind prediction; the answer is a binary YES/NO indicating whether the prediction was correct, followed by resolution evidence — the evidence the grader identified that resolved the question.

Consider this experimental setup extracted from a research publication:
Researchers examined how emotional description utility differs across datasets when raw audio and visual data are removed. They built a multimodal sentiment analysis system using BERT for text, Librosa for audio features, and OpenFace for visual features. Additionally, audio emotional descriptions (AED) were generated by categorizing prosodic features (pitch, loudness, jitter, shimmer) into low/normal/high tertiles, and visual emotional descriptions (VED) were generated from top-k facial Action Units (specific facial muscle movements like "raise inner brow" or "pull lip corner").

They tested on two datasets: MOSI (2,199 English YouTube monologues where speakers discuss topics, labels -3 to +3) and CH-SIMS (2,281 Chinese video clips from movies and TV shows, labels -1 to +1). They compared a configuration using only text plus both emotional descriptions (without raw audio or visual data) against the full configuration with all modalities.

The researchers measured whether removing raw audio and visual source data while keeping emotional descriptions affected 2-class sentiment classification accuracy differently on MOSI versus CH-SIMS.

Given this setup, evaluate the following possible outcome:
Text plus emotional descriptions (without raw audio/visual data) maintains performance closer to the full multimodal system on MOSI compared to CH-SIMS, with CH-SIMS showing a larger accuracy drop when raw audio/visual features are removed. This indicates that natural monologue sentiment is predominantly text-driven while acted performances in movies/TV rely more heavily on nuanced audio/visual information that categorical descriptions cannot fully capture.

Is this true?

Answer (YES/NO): NO